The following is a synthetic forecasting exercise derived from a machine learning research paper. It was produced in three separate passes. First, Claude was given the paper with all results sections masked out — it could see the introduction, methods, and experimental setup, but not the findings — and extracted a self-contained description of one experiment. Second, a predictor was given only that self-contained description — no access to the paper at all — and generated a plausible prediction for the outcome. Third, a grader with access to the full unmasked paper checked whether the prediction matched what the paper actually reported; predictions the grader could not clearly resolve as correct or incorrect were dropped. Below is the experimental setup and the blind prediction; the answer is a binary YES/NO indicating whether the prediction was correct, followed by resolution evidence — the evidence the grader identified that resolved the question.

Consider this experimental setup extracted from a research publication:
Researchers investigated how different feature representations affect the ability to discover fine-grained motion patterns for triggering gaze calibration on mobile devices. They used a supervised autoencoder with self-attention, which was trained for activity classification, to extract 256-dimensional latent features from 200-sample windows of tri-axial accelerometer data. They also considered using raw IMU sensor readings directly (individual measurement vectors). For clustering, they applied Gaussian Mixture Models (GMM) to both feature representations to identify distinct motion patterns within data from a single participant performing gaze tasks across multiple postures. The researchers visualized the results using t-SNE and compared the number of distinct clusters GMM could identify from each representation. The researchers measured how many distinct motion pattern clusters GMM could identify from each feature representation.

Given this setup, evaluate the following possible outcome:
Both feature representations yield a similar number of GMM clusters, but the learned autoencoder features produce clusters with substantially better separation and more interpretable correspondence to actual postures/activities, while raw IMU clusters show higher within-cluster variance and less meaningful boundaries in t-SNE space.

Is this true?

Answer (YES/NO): NO